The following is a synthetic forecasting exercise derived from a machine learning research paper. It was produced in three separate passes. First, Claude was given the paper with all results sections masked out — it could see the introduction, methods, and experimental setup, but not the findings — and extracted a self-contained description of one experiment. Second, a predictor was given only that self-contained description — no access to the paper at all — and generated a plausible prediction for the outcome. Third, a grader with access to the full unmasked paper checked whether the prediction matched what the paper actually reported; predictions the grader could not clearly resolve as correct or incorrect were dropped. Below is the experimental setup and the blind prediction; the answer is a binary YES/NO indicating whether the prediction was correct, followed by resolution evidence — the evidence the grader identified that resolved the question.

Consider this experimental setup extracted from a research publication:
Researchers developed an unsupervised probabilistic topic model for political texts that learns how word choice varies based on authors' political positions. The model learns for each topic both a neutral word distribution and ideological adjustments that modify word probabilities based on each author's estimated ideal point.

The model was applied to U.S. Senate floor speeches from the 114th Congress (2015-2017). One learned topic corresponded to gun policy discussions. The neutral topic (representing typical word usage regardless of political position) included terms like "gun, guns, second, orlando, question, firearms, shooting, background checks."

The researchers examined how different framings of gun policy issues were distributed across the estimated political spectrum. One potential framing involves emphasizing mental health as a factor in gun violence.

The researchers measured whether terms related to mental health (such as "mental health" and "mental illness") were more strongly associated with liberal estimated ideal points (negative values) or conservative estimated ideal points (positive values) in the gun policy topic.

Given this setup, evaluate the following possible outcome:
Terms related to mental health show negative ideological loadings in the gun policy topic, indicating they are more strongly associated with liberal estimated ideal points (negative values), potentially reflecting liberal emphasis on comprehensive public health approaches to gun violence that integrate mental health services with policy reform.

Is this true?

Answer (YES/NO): NO